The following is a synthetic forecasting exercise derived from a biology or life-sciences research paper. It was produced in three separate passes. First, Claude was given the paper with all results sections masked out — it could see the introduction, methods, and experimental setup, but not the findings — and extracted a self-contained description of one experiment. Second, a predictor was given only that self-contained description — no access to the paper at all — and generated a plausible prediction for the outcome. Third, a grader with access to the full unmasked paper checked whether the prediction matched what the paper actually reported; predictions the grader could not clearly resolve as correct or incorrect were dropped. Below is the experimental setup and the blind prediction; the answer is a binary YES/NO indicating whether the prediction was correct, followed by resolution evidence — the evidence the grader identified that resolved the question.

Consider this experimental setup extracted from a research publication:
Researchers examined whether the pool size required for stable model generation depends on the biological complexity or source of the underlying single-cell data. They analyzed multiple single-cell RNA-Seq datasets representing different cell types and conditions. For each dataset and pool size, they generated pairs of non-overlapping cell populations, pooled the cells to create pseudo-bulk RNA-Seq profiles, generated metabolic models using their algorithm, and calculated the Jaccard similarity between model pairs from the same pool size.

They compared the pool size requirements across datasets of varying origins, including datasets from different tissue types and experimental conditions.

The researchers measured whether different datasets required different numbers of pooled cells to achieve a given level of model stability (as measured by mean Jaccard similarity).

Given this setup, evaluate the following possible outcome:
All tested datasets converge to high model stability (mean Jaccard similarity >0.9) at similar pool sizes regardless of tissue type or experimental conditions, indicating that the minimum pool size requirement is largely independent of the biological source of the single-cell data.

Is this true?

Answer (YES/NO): NO